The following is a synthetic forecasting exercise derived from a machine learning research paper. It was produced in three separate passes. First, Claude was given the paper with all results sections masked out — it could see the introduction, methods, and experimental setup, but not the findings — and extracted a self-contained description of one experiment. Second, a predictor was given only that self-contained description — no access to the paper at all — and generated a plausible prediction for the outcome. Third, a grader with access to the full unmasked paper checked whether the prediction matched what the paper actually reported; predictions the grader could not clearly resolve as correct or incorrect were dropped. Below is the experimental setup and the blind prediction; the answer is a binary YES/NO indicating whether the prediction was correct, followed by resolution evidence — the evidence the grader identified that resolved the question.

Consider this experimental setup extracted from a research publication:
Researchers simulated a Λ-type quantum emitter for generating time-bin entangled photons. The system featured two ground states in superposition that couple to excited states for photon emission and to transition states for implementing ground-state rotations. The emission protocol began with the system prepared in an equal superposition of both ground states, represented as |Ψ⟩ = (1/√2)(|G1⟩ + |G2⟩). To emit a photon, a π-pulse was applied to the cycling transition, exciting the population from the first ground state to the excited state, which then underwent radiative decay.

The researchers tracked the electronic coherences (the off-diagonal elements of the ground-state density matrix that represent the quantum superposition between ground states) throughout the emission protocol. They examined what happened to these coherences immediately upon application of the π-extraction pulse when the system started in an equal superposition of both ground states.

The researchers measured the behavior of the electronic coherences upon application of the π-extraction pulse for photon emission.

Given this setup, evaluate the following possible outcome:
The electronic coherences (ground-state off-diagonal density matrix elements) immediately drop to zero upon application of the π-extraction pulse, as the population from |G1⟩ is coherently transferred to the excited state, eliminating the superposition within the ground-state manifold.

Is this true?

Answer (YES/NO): YES